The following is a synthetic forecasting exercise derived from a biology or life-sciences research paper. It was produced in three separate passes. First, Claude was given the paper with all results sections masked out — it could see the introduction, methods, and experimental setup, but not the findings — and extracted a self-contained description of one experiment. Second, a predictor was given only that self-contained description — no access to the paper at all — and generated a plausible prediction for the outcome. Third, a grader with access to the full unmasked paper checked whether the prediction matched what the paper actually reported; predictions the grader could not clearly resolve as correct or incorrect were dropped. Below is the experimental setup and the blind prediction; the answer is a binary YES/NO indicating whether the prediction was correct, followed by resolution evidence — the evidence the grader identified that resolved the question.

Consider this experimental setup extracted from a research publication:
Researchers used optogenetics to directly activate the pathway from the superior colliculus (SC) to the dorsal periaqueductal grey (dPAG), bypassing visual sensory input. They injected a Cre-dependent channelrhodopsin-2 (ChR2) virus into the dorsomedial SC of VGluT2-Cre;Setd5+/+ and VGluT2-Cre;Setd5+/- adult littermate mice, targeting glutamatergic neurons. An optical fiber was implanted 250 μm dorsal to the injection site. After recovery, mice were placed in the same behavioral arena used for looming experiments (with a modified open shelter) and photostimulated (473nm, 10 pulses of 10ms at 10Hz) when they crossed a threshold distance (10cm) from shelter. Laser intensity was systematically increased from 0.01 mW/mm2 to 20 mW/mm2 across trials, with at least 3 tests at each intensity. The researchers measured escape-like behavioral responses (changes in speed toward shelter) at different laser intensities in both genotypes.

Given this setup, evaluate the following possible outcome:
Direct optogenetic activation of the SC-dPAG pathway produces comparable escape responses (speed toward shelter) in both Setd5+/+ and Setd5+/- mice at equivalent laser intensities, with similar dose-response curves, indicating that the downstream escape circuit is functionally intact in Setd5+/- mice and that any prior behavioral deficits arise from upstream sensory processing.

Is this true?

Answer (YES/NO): NO